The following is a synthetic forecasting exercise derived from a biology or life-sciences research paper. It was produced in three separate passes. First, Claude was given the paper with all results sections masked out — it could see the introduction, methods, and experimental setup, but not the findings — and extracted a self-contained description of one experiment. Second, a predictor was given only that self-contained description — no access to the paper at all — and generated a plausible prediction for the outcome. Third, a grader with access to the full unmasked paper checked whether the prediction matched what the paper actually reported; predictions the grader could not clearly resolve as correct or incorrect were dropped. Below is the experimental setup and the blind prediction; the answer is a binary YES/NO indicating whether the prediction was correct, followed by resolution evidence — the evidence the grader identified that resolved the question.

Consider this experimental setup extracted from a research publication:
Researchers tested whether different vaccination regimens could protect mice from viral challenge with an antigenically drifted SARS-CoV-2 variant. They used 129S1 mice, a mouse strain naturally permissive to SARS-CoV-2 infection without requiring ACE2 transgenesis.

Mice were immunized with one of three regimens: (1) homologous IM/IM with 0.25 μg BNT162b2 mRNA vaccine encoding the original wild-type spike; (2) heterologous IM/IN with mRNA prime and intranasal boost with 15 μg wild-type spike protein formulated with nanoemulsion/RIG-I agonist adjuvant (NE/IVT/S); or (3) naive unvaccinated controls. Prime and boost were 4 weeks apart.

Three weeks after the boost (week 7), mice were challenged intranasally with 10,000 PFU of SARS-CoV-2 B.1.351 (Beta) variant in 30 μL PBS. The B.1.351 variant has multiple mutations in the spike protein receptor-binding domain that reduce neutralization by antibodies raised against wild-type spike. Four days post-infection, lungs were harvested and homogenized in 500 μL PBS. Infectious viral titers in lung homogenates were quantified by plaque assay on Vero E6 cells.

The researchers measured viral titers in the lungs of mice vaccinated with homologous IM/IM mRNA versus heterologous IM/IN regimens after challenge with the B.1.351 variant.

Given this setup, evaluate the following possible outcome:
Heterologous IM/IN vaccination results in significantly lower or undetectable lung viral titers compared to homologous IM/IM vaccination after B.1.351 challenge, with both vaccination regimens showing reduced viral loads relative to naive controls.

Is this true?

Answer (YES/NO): NO